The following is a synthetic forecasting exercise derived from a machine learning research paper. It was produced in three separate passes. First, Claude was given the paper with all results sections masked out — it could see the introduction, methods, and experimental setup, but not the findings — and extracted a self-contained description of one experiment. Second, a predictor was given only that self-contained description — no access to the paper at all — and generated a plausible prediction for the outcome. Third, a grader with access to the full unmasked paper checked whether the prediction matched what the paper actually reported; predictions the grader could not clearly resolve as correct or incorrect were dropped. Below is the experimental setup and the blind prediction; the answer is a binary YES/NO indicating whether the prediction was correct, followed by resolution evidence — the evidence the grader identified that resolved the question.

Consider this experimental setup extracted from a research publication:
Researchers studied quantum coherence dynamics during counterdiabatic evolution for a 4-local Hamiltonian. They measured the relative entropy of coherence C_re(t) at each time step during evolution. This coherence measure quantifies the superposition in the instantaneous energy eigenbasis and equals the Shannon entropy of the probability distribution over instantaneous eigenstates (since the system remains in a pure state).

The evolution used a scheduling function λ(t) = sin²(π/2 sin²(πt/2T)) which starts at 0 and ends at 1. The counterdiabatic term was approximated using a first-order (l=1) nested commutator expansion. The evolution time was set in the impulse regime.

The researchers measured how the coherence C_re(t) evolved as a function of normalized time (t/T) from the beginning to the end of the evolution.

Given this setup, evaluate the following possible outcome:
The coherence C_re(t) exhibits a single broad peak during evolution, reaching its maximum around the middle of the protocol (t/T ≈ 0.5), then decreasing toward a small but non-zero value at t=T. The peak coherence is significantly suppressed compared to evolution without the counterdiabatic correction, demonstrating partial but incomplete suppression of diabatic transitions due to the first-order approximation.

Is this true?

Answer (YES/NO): NO